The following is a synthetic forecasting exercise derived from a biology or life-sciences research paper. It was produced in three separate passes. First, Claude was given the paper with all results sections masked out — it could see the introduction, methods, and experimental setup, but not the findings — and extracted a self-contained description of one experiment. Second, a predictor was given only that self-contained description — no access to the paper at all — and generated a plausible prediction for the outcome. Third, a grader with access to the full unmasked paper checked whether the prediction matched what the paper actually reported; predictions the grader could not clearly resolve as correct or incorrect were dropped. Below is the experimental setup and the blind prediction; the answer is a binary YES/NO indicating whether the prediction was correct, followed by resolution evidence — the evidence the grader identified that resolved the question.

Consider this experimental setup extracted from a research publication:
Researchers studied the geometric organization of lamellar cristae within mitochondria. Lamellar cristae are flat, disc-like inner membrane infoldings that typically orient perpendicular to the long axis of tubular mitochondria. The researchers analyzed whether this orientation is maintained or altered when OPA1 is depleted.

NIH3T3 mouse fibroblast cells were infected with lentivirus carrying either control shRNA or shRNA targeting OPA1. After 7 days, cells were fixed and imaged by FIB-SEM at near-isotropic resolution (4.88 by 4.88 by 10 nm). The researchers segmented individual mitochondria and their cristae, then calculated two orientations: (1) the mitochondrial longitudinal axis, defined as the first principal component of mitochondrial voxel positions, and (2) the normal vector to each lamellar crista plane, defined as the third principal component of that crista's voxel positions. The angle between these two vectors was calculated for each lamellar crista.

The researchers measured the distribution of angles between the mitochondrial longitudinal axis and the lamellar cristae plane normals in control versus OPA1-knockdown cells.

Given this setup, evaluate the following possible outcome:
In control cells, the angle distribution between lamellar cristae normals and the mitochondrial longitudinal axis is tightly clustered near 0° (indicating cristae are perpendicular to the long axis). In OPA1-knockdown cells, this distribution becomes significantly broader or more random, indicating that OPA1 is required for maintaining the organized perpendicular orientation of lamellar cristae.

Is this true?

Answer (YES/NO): NO